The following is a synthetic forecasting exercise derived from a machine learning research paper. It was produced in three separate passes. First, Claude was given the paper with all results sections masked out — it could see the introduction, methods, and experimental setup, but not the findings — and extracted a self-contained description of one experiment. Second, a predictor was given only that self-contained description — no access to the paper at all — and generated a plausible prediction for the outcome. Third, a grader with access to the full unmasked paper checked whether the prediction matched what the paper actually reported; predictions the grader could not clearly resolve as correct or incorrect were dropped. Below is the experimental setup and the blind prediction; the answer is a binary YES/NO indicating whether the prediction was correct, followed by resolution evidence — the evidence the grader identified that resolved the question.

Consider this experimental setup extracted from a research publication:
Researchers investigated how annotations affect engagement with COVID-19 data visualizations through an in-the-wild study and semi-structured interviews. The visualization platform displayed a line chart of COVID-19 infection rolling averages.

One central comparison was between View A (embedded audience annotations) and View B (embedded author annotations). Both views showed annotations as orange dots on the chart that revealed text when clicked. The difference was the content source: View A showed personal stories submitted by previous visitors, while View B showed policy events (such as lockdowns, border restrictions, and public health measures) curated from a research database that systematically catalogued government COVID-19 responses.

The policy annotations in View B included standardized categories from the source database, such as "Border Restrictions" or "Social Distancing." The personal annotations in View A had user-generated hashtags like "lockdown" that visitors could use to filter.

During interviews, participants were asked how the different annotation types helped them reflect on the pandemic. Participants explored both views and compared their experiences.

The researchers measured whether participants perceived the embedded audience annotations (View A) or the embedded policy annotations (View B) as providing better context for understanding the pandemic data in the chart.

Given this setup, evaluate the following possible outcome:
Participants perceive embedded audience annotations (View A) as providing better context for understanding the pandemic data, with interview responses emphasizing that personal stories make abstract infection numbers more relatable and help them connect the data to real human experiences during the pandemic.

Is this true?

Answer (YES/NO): YES